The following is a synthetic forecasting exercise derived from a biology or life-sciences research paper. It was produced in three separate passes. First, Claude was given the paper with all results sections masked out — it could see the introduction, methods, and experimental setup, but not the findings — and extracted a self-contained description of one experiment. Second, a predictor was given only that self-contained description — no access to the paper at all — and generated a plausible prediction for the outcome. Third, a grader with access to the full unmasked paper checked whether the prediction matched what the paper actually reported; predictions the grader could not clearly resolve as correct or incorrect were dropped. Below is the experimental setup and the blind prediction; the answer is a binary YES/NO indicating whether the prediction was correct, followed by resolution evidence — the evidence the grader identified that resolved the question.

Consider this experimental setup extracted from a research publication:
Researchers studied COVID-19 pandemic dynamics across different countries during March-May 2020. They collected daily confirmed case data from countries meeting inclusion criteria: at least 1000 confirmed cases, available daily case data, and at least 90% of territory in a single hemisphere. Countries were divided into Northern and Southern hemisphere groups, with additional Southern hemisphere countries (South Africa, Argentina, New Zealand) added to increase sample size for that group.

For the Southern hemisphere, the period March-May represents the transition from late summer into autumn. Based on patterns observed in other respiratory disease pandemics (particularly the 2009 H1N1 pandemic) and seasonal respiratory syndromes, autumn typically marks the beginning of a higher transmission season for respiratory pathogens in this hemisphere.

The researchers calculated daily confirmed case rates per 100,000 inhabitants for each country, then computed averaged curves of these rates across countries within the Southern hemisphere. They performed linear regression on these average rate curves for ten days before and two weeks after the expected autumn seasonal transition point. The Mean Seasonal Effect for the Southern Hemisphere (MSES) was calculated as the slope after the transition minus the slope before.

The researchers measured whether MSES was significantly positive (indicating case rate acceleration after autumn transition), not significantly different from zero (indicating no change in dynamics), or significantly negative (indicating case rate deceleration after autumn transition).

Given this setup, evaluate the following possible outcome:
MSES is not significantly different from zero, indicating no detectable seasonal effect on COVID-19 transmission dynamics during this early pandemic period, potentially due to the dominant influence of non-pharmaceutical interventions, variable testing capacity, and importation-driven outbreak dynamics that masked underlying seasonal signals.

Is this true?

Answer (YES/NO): NO